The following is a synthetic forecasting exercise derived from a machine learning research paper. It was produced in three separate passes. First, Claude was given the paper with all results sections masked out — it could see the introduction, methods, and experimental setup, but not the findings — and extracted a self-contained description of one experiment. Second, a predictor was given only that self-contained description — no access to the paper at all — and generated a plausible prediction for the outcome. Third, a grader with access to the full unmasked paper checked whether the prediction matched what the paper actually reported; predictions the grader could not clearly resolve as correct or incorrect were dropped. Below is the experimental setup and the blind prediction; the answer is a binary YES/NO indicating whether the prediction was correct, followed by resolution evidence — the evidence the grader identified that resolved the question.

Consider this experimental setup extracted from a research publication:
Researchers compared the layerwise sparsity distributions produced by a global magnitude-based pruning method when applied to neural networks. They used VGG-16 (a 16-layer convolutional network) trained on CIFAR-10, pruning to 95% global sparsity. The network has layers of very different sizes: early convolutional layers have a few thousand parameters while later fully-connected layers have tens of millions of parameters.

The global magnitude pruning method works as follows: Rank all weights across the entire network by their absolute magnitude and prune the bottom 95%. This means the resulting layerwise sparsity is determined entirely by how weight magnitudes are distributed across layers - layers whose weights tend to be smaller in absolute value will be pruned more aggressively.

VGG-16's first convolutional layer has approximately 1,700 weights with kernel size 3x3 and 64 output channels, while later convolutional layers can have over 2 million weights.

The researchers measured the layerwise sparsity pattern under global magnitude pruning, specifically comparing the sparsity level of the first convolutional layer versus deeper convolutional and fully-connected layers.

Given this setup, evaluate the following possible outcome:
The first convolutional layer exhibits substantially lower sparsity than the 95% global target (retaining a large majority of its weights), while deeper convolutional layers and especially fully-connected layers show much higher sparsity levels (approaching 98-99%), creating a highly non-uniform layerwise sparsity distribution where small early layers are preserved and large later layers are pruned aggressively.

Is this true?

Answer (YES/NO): NO